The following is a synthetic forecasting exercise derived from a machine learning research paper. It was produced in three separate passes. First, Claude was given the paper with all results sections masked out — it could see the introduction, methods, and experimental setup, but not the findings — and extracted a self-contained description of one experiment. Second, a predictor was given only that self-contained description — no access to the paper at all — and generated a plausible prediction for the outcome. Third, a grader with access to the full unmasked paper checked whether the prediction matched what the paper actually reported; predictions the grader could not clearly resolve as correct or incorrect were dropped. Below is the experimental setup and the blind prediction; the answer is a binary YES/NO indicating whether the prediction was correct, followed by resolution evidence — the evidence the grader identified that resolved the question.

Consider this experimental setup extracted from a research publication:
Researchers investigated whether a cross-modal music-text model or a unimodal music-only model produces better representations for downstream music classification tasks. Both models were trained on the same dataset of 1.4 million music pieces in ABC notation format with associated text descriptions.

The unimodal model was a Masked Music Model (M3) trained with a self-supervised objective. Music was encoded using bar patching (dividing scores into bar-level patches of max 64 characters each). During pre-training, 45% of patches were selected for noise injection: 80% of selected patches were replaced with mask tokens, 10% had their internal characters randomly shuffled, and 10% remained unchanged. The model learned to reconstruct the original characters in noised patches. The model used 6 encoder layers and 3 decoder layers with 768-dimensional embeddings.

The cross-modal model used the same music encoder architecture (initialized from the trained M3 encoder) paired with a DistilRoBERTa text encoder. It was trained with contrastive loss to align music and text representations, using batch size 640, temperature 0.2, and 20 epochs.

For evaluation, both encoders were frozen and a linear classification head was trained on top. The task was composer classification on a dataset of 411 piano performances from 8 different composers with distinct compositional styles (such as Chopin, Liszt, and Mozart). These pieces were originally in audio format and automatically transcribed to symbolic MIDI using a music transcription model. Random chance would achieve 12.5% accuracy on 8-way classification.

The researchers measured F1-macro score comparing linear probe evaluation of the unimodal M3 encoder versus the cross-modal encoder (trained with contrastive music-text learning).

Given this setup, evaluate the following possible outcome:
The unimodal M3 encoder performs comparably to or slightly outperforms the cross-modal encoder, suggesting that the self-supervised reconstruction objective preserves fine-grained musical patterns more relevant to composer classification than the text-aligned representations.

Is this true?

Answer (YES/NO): NO